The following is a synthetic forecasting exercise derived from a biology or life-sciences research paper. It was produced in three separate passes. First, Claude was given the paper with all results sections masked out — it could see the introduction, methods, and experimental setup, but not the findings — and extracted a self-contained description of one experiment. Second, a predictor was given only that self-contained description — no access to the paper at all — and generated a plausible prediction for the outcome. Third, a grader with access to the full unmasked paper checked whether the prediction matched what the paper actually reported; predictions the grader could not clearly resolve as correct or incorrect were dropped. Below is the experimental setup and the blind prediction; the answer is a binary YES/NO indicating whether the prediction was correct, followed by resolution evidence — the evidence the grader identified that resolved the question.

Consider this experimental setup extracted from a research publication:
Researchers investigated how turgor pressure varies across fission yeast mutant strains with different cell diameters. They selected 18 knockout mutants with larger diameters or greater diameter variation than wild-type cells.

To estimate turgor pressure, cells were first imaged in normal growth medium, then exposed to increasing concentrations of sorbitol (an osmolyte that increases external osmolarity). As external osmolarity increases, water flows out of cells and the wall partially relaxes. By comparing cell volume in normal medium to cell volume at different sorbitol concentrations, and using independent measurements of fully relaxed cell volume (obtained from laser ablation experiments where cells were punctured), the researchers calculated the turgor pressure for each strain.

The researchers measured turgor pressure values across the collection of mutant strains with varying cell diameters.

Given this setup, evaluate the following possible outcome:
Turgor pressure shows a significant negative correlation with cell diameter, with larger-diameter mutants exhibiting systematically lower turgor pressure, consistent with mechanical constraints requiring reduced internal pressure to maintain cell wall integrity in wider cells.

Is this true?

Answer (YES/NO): NO